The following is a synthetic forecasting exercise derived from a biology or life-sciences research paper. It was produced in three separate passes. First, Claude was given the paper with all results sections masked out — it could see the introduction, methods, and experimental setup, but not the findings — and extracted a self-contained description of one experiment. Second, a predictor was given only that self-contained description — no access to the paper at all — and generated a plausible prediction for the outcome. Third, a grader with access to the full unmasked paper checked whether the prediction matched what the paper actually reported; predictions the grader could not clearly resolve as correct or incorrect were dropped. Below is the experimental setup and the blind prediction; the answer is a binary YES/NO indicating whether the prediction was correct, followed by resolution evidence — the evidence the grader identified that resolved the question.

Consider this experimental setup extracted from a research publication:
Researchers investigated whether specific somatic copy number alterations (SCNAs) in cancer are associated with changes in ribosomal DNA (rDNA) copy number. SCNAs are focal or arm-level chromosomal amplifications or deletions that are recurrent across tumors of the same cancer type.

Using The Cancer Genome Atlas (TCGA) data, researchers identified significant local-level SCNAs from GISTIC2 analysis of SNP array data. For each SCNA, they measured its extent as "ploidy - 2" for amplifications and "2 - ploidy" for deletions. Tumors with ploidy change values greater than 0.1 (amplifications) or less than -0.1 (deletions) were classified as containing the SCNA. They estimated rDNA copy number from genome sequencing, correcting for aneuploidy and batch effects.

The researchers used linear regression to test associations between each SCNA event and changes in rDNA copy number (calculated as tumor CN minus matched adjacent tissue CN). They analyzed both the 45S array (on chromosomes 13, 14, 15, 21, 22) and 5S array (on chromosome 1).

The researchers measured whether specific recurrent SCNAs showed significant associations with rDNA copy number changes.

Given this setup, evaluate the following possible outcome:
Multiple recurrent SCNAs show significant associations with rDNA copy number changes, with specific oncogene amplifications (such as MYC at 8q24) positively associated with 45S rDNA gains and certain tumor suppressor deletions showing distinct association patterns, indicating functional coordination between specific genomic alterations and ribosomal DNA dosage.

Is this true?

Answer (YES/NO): NO